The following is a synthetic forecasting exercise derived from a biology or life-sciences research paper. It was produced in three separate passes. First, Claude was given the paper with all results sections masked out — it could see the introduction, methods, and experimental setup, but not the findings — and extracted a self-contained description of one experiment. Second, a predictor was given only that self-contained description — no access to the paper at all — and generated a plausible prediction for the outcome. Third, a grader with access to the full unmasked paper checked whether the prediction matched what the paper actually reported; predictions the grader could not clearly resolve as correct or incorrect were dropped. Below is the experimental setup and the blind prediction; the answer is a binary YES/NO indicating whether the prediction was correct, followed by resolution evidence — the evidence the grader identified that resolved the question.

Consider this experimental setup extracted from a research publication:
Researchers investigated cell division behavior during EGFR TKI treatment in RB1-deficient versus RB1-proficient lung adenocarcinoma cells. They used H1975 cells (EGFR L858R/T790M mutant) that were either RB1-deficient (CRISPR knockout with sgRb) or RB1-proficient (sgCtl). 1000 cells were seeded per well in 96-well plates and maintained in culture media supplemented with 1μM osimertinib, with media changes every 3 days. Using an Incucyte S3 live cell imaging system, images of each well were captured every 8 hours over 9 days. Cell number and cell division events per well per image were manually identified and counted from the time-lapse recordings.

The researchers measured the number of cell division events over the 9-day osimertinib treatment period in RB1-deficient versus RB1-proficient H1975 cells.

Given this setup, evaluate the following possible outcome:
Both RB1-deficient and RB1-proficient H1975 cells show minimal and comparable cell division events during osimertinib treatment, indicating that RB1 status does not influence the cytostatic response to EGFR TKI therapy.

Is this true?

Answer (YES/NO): NO